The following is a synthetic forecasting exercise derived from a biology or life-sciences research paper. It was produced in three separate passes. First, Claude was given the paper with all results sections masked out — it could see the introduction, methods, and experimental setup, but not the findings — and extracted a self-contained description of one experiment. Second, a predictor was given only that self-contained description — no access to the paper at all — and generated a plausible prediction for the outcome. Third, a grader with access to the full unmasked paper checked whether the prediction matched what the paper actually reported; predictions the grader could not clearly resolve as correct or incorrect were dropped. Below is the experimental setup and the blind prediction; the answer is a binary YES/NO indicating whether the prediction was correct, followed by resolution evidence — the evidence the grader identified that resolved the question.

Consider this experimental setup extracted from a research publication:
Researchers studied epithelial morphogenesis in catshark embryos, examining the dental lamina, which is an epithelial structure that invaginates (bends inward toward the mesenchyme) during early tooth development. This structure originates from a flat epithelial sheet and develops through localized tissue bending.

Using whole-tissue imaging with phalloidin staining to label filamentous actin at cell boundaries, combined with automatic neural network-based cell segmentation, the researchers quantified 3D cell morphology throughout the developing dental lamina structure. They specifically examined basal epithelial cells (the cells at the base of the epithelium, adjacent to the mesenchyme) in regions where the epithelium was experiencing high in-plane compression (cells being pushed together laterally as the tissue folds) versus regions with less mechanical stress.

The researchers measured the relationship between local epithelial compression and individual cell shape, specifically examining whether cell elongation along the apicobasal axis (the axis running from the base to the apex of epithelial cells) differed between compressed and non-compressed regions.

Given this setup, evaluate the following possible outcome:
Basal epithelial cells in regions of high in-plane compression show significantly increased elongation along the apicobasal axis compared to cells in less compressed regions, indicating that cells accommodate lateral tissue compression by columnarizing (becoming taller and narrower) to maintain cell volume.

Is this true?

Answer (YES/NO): YES